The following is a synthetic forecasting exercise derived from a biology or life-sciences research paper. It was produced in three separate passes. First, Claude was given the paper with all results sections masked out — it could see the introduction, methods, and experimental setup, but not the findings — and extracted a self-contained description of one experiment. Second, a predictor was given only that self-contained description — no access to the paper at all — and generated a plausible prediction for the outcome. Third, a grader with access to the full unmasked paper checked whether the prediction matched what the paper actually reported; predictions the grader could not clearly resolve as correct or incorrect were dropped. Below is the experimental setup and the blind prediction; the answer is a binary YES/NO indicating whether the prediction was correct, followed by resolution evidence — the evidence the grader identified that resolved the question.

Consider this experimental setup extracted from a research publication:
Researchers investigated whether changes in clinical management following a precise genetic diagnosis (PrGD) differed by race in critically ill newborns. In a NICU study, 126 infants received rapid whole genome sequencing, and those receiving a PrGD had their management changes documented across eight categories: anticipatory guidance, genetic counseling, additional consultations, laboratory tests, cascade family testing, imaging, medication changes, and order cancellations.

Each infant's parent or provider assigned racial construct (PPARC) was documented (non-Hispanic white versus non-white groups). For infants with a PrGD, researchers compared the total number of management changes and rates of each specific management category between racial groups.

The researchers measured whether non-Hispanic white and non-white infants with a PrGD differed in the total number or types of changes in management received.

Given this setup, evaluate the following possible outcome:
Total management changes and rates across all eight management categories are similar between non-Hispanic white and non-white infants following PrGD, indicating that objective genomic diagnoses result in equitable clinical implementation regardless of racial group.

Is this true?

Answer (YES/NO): YES